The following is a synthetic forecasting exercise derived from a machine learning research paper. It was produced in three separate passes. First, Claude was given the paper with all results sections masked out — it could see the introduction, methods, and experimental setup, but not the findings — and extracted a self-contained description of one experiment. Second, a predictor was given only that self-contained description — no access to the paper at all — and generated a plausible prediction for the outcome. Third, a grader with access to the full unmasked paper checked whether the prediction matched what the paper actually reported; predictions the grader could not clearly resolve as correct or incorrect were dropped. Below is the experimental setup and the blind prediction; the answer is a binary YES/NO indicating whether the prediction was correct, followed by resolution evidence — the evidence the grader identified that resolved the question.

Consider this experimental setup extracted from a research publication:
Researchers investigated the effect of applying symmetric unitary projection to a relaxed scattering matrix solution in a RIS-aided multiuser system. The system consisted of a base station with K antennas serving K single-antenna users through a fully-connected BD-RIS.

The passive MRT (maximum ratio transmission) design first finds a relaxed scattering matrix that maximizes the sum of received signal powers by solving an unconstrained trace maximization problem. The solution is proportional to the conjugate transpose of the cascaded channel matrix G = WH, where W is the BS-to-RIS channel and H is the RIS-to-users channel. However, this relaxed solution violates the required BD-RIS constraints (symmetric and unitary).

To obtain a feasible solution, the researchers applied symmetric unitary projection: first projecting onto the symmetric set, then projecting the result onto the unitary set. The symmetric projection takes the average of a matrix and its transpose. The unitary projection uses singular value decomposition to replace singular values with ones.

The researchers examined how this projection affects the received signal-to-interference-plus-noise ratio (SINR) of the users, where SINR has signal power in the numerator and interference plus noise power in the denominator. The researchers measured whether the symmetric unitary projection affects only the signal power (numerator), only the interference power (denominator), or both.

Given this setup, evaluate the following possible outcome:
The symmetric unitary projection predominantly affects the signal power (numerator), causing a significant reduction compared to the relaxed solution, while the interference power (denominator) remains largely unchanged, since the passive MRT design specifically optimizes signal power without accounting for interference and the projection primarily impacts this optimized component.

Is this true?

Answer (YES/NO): NO